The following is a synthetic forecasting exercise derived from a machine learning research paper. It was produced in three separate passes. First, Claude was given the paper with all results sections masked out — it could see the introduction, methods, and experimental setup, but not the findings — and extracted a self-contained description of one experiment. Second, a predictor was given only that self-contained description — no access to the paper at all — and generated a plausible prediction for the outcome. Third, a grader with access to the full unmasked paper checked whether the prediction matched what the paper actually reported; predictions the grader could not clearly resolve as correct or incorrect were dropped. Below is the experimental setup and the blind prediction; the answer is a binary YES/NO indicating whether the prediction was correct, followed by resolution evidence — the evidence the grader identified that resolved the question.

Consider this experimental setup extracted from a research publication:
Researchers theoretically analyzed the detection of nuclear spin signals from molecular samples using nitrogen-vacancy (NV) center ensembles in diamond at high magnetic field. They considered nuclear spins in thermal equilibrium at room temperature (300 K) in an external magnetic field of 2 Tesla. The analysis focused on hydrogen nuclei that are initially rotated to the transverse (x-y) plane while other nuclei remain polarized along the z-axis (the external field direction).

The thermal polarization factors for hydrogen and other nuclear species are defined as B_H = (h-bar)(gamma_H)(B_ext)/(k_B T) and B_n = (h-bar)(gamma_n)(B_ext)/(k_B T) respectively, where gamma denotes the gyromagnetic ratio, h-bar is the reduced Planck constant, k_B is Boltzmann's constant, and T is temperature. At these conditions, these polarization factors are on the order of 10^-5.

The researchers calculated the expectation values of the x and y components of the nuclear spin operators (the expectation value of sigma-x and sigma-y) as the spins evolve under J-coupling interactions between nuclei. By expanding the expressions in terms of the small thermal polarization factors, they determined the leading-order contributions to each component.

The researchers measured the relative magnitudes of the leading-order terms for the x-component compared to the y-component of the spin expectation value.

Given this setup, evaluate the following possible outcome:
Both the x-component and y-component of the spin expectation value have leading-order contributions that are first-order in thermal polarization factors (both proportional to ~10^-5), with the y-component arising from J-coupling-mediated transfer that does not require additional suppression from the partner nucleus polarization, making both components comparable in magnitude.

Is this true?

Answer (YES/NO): NO